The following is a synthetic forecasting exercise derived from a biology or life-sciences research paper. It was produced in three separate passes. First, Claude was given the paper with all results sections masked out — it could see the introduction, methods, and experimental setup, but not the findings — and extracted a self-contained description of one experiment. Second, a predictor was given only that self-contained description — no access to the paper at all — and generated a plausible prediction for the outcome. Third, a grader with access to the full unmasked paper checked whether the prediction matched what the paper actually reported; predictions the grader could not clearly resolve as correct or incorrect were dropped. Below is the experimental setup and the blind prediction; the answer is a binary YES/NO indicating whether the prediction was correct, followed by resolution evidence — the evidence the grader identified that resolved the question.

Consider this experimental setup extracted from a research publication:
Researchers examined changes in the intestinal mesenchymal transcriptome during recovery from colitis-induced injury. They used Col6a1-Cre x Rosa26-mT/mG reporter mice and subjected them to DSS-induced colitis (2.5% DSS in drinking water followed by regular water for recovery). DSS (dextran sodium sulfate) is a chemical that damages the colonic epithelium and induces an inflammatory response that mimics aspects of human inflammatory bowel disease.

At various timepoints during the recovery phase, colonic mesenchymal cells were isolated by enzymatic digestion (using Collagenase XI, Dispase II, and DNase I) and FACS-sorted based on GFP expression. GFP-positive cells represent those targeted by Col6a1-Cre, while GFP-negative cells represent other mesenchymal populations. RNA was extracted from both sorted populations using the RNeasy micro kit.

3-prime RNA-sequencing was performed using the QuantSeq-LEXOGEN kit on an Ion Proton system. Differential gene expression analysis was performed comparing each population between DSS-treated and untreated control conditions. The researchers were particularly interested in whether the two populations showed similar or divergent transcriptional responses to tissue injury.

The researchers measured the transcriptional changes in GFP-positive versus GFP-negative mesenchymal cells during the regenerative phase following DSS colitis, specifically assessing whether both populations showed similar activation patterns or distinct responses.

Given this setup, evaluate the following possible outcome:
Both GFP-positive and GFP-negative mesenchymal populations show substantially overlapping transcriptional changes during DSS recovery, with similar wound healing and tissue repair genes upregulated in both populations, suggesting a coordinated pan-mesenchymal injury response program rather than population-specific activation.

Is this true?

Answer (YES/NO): NO